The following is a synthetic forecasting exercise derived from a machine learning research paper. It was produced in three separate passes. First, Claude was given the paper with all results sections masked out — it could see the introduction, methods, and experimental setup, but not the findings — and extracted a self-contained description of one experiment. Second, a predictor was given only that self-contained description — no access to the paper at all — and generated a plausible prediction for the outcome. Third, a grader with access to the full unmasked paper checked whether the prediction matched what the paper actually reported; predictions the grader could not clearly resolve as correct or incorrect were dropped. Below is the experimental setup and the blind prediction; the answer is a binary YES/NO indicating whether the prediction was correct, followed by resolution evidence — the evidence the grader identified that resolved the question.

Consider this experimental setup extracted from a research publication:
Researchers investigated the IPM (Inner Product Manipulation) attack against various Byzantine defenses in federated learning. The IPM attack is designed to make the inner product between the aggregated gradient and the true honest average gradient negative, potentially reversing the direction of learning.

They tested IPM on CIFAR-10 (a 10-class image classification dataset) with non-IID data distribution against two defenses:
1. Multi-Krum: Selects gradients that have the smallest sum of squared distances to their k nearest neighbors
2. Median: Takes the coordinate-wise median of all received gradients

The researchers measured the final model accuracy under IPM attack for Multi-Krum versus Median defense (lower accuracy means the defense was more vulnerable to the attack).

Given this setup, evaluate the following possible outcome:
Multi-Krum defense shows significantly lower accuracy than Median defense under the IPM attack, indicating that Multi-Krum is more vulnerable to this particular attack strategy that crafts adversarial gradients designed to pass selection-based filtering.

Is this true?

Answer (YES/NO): YES